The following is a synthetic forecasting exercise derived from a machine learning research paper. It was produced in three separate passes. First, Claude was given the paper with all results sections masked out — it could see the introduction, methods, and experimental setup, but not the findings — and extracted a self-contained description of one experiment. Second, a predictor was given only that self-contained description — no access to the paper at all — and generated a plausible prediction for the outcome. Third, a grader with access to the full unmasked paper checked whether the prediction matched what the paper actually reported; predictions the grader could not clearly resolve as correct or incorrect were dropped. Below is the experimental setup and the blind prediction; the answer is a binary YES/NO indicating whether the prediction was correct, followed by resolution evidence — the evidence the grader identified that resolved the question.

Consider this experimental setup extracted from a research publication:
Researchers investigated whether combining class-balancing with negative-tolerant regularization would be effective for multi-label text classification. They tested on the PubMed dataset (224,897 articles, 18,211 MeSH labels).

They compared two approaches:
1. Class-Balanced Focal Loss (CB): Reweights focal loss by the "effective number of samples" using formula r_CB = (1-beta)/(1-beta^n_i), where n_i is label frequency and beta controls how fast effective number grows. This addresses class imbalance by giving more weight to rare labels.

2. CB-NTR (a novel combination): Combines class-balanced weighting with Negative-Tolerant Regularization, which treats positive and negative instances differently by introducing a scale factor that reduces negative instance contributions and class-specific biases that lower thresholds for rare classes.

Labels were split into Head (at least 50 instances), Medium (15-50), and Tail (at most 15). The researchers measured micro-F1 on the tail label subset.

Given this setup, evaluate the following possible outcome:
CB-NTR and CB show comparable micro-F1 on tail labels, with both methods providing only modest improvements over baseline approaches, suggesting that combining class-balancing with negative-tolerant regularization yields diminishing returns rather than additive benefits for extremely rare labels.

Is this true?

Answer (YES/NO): NO